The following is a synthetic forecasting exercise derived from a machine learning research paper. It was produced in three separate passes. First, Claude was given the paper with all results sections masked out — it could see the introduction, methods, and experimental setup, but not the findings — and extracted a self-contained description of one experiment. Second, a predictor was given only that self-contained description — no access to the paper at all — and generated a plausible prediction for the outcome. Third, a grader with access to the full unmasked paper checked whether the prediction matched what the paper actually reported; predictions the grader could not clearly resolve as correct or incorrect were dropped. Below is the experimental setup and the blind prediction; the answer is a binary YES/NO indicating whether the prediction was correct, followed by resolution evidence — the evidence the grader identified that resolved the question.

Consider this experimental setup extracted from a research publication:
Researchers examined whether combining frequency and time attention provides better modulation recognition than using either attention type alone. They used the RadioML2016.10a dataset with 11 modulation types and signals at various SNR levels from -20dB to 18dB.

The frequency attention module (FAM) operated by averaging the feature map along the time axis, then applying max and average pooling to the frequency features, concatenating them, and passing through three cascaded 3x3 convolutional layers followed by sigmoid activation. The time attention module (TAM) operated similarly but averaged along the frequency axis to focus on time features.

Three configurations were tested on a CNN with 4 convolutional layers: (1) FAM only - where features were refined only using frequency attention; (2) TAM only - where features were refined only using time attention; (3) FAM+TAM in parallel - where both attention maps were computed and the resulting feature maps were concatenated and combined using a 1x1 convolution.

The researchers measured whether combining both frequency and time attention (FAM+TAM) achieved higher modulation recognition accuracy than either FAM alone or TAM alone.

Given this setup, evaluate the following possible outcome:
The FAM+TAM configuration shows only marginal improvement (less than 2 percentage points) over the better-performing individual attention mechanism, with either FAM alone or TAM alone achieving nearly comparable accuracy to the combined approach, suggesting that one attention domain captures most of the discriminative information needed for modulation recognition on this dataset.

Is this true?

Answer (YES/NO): NO